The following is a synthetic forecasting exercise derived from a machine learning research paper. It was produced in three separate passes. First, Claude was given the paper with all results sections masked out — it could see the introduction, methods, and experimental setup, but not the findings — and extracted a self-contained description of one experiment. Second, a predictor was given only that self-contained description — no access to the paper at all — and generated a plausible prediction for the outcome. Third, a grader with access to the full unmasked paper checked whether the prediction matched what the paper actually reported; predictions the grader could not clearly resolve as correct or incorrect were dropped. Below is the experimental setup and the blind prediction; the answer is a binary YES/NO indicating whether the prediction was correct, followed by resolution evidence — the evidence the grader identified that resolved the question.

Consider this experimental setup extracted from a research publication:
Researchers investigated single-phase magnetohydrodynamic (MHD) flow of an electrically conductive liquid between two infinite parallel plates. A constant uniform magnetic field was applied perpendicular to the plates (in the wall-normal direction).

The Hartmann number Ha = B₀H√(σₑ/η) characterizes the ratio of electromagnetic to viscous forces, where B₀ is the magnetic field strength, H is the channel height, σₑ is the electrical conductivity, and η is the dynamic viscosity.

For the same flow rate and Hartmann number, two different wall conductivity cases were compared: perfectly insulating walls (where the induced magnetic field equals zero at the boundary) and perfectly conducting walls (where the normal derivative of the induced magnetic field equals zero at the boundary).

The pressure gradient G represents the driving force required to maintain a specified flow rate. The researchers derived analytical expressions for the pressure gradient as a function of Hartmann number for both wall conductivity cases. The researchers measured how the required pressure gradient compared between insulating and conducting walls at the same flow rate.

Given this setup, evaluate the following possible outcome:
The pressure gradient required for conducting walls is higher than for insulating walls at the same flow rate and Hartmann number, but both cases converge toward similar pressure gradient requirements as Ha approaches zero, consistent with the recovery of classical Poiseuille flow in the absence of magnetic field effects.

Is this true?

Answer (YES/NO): YES